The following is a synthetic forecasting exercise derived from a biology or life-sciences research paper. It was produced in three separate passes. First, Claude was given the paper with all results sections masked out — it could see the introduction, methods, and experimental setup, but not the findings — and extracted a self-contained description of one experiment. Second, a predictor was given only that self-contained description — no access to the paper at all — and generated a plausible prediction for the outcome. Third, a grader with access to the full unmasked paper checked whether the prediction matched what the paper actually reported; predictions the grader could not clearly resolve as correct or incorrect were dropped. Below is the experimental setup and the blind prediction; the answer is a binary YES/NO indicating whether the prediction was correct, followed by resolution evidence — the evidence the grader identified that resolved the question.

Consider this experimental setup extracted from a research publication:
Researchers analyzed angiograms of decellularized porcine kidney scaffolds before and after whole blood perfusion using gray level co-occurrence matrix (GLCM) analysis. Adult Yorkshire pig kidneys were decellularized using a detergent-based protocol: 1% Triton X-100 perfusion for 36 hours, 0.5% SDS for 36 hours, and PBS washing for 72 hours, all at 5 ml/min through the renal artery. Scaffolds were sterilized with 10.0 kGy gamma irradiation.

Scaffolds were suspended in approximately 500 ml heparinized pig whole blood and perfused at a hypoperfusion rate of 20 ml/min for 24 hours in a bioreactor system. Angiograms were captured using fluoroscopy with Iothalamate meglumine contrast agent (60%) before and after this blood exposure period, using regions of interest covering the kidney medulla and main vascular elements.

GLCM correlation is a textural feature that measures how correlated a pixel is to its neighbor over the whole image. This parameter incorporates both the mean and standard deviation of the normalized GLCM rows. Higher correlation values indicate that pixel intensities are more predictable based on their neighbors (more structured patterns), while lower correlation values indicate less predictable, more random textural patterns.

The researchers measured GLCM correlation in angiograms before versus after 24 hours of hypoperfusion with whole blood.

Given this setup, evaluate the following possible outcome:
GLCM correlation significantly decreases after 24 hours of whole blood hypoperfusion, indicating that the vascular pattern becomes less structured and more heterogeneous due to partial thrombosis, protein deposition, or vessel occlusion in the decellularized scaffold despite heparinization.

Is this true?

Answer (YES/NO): NO